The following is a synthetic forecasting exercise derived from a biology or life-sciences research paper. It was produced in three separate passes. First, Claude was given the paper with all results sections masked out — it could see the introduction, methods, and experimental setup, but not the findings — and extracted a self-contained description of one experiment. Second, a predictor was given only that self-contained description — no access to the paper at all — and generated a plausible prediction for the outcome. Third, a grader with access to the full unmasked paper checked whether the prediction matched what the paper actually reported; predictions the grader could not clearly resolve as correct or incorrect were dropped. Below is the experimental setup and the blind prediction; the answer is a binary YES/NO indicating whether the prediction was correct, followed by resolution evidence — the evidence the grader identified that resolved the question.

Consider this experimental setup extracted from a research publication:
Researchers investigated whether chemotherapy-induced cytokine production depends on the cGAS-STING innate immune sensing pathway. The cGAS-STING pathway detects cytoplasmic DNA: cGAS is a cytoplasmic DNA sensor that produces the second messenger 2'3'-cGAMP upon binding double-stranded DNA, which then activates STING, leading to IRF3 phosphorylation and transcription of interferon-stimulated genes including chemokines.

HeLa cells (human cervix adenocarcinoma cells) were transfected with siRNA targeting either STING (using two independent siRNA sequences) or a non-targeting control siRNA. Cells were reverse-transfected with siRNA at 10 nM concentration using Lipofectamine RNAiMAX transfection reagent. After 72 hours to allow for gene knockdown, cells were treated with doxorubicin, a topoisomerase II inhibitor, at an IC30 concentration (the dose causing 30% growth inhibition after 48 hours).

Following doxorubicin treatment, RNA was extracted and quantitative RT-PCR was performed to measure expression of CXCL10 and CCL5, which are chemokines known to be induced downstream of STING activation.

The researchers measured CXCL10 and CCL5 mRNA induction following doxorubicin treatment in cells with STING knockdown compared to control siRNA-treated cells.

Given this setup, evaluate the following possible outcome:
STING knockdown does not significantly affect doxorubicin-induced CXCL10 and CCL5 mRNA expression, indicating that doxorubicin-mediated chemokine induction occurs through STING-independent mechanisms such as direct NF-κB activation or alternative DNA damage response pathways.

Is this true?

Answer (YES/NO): NO